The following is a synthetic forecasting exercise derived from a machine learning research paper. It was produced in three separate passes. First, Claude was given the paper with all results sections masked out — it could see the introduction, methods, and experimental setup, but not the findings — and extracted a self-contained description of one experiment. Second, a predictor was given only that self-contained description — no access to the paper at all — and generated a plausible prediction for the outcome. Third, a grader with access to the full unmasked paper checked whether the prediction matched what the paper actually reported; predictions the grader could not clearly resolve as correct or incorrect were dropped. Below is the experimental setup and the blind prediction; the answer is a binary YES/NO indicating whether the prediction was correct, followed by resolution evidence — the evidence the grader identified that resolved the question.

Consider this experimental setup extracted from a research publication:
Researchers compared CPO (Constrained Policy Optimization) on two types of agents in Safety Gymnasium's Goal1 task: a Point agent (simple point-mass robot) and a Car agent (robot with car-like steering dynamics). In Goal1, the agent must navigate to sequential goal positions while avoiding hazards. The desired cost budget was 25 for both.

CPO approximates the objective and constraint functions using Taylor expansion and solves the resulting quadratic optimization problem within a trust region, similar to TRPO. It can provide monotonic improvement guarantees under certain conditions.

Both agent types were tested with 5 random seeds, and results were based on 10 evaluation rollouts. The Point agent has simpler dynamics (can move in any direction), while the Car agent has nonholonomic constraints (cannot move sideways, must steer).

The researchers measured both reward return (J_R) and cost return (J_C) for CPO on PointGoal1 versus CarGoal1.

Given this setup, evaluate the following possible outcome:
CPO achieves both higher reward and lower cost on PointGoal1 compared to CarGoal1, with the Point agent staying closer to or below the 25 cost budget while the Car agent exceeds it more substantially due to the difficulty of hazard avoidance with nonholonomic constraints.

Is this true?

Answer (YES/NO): NO